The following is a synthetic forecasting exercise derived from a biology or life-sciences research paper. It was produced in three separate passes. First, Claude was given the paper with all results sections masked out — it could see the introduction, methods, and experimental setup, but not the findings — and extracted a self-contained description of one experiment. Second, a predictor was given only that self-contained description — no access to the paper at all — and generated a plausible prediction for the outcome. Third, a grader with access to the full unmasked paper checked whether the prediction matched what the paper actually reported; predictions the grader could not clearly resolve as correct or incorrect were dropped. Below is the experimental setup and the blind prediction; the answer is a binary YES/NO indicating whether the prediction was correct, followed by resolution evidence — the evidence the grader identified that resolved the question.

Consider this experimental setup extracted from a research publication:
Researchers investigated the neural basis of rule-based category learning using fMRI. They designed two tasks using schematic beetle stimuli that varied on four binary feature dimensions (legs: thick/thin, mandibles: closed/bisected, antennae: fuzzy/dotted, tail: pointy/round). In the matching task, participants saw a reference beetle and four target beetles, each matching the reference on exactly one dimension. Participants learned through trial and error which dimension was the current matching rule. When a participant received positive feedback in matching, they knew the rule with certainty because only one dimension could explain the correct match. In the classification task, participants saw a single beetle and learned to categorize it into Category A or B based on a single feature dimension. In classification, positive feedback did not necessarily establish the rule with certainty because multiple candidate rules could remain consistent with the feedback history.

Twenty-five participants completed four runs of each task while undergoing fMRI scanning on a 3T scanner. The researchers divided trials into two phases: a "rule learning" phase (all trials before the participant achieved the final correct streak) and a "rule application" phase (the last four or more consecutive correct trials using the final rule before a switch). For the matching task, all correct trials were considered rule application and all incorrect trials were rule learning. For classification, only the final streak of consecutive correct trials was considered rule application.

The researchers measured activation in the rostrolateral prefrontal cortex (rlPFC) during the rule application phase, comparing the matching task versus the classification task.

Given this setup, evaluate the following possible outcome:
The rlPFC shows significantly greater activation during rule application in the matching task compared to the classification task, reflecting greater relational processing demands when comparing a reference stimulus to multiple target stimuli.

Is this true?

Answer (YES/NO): NO